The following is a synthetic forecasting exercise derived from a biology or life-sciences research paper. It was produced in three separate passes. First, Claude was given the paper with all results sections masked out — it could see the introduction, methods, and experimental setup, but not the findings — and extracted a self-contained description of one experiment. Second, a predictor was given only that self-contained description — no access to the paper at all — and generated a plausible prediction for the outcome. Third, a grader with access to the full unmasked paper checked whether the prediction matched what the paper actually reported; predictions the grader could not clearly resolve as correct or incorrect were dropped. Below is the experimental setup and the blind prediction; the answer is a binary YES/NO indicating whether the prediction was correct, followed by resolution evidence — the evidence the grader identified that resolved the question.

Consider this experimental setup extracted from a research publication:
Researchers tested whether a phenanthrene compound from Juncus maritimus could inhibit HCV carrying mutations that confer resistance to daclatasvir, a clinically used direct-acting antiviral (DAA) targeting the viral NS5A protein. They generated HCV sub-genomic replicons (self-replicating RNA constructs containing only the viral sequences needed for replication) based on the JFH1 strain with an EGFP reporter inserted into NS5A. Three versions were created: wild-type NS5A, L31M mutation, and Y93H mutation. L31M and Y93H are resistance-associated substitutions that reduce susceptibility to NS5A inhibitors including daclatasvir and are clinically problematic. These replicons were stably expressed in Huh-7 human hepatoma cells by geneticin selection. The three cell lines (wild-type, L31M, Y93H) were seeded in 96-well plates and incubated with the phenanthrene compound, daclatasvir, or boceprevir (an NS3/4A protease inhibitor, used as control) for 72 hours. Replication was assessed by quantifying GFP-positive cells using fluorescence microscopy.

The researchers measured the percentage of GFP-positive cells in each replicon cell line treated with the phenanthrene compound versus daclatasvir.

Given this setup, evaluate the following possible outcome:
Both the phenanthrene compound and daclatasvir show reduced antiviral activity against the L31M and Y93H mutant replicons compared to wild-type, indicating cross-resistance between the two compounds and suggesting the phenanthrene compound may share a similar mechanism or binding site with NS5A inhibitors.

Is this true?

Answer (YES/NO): NO